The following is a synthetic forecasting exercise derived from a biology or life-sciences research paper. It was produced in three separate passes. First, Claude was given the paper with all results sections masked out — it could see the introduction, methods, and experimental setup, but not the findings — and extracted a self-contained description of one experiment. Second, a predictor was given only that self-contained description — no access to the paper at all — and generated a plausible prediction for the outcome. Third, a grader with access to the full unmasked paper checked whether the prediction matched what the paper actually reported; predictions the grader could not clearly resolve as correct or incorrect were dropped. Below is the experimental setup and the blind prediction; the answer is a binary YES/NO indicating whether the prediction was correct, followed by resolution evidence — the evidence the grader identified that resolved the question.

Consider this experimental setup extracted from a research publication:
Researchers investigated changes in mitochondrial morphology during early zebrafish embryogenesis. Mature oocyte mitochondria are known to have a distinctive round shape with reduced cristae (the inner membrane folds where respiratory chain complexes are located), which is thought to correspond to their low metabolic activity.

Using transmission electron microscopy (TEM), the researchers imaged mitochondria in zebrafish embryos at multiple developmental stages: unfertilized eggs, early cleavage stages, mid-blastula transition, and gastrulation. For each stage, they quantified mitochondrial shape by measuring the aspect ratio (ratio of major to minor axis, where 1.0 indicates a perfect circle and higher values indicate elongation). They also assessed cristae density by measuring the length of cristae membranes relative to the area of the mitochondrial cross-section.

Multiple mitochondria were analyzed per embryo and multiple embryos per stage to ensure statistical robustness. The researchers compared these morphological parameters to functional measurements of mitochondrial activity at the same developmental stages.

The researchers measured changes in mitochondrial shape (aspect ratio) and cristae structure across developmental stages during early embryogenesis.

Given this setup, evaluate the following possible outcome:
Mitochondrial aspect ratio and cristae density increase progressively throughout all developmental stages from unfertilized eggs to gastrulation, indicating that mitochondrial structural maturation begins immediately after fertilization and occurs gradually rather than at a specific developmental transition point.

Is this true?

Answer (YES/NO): NO